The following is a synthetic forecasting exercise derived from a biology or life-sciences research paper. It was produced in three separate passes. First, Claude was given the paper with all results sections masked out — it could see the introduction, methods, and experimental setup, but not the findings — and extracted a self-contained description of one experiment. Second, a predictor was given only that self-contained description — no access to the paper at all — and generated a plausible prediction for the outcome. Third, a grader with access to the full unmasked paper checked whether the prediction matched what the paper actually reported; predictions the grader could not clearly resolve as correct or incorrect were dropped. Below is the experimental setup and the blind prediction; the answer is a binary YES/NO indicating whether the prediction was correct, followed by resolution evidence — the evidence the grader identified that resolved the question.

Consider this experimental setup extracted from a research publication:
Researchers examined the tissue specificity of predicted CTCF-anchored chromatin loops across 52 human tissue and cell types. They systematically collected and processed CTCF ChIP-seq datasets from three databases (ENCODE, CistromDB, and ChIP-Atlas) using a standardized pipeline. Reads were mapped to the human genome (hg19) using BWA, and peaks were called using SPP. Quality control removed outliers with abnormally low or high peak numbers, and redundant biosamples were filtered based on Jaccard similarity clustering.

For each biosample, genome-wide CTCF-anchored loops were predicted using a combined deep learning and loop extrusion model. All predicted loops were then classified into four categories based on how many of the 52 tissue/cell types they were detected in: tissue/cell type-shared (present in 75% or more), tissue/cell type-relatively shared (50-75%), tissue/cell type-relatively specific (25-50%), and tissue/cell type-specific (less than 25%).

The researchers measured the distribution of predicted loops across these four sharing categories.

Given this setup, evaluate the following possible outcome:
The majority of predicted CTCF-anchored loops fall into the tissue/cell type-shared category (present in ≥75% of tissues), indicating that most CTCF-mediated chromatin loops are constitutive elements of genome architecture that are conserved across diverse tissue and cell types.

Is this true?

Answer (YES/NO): NO